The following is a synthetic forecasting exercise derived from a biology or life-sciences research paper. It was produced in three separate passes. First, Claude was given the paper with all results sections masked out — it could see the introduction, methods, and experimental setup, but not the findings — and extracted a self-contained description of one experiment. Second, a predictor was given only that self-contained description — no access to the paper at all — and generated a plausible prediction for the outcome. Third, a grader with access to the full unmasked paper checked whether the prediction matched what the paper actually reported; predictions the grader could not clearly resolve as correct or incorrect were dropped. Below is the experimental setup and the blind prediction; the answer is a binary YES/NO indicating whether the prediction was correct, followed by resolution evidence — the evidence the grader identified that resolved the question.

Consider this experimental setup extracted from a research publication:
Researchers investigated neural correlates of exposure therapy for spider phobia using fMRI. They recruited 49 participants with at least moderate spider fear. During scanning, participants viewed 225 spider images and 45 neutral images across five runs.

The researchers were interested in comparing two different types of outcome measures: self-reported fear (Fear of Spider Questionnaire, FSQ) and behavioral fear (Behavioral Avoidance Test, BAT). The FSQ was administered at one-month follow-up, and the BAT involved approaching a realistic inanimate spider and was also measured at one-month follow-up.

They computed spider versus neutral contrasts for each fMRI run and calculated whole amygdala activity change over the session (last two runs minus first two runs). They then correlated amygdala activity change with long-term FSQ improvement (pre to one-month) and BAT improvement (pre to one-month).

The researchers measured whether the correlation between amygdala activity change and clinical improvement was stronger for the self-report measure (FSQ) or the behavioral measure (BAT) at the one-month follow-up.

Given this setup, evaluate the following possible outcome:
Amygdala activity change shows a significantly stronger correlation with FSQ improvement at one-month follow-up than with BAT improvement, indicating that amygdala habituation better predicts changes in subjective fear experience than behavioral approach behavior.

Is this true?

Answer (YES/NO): NO